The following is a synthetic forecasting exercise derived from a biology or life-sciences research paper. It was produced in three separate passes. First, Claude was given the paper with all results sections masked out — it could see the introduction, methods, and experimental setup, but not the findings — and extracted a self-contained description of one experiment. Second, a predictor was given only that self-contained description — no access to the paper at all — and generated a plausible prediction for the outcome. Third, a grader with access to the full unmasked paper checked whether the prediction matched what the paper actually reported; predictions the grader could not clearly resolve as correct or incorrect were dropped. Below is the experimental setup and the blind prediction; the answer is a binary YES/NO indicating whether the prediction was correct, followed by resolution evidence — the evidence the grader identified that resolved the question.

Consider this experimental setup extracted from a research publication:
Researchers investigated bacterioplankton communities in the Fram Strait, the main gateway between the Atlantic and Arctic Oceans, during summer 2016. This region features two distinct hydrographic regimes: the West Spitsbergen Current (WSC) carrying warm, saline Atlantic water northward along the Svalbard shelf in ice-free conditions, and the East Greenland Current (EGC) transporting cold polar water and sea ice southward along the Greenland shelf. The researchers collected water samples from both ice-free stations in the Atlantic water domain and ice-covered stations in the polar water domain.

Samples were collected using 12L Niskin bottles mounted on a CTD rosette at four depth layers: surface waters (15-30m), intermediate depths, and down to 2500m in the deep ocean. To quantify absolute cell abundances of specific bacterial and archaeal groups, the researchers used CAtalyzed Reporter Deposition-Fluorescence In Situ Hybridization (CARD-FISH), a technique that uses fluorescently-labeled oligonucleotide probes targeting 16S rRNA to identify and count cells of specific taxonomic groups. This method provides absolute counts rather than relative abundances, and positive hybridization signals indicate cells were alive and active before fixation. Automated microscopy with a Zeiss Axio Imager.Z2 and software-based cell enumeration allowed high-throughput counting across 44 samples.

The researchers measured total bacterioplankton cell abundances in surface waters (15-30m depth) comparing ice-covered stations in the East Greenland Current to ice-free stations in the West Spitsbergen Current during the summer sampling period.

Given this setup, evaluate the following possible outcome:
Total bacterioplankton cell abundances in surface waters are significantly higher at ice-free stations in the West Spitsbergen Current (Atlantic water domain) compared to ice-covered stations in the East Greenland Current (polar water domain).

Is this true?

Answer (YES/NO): YES